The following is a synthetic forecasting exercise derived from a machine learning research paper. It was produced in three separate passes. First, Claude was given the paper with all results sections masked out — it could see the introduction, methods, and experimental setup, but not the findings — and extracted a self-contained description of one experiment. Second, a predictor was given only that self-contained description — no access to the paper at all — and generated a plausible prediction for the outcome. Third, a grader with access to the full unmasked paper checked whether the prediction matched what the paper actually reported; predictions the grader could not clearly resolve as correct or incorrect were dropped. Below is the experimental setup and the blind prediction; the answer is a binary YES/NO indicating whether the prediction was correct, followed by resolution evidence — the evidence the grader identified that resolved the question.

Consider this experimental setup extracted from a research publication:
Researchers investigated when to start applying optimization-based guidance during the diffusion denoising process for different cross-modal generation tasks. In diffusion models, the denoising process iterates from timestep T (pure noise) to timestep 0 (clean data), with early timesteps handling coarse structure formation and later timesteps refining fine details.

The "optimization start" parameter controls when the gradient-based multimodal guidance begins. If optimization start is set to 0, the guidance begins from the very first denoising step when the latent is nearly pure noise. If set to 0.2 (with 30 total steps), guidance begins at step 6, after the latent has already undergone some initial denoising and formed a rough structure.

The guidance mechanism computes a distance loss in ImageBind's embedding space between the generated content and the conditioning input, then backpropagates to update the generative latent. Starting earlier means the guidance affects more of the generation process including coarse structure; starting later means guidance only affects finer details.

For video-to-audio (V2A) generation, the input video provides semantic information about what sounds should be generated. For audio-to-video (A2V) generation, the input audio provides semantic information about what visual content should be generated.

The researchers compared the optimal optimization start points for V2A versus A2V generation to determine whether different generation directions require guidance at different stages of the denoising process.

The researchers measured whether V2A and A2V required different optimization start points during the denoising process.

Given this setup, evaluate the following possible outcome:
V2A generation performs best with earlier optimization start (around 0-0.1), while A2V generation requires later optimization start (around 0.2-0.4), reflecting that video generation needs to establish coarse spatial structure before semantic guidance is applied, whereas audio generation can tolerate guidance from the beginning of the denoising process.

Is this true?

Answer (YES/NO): NO